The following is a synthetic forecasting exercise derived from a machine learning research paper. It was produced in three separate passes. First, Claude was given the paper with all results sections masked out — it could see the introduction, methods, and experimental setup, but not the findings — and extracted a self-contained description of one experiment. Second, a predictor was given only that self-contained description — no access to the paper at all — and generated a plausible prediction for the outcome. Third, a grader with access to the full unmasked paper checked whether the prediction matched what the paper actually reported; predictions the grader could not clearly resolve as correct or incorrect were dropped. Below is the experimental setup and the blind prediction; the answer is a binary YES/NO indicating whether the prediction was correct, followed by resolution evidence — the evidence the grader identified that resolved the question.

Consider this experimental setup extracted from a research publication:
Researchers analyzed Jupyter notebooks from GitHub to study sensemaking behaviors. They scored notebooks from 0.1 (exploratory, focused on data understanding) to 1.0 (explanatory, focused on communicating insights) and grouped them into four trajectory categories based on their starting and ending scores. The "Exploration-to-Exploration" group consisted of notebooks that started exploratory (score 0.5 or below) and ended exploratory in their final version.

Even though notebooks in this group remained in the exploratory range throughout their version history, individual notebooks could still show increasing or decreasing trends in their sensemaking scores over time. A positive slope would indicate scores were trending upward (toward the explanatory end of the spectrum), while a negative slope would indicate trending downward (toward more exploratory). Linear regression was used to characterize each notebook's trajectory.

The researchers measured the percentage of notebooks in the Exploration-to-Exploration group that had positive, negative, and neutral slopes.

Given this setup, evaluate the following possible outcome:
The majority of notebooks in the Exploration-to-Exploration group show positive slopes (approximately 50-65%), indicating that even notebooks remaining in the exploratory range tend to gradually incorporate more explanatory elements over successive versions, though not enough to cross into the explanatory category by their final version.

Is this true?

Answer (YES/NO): YES